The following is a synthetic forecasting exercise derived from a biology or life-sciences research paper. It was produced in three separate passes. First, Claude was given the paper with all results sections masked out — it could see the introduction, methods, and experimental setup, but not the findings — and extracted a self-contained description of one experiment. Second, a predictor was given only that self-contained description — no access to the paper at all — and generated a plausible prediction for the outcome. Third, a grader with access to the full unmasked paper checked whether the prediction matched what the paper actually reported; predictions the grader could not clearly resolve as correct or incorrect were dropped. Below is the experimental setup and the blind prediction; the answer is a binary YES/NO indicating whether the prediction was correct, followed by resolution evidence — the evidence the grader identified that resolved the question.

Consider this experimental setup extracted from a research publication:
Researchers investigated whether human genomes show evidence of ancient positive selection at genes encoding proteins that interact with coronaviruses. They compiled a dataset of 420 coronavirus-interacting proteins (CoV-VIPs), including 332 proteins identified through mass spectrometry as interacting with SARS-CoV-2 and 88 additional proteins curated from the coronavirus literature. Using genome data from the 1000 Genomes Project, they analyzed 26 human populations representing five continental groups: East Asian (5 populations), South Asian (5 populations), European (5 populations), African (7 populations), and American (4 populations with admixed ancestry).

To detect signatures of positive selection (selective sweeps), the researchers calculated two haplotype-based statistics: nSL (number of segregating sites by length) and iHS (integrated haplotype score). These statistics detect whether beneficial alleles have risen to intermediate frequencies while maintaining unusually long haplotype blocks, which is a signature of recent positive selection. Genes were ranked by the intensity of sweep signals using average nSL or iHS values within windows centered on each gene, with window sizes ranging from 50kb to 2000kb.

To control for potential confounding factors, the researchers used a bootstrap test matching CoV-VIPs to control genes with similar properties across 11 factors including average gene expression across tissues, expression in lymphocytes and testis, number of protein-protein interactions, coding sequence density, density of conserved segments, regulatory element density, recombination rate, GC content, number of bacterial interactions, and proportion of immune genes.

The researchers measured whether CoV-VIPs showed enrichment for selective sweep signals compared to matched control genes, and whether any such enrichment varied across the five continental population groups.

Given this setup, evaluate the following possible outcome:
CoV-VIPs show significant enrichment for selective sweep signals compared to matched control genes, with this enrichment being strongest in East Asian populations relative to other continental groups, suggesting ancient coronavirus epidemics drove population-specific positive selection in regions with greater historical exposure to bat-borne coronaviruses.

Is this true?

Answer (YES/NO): YES